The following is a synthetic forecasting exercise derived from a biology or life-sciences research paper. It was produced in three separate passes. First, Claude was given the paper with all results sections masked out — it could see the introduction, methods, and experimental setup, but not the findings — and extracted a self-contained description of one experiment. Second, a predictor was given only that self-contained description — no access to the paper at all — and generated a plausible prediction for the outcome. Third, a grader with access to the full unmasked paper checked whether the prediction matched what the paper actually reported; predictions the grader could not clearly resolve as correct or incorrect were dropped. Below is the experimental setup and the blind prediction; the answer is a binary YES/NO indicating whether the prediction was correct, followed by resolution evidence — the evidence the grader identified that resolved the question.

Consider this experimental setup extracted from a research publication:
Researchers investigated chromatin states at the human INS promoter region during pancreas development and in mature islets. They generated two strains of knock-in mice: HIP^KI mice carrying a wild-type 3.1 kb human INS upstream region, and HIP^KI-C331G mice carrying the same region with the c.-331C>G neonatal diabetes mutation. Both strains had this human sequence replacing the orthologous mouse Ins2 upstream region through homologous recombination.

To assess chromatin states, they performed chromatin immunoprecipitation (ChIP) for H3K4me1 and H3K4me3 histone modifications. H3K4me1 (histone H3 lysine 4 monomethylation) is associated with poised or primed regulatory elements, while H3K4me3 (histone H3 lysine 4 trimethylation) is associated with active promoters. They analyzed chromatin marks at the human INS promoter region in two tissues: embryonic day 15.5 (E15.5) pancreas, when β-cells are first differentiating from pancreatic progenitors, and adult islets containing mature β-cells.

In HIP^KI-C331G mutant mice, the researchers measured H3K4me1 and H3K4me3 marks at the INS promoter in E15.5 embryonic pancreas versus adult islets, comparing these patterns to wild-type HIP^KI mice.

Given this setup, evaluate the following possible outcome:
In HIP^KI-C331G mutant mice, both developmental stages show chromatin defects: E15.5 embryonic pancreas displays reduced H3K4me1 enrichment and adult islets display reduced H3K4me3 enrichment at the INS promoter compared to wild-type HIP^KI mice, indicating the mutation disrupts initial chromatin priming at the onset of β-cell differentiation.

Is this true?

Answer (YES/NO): NO